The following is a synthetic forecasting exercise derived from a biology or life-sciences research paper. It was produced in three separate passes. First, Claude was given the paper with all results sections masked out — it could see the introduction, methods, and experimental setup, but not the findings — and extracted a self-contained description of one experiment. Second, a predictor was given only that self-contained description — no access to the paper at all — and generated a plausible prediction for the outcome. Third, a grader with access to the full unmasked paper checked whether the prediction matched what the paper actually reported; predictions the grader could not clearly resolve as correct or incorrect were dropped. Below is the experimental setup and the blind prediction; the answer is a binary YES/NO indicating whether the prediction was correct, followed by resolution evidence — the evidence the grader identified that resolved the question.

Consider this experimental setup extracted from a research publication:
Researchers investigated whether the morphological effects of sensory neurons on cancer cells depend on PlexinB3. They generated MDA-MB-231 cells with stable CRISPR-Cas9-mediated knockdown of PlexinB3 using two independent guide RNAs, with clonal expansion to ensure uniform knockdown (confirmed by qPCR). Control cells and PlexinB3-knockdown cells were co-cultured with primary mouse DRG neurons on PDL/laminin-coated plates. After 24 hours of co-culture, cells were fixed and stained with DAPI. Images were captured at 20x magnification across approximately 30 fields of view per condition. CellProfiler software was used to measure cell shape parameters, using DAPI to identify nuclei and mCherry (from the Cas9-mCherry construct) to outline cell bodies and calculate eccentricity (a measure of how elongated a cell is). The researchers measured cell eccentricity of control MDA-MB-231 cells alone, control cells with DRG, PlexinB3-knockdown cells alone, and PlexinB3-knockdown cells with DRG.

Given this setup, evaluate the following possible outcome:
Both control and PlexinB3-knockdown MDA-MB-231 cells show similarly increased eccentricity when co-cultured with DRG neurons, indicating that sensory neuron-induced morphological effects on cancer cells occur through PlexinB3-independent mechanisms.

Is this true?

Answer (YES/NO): NO